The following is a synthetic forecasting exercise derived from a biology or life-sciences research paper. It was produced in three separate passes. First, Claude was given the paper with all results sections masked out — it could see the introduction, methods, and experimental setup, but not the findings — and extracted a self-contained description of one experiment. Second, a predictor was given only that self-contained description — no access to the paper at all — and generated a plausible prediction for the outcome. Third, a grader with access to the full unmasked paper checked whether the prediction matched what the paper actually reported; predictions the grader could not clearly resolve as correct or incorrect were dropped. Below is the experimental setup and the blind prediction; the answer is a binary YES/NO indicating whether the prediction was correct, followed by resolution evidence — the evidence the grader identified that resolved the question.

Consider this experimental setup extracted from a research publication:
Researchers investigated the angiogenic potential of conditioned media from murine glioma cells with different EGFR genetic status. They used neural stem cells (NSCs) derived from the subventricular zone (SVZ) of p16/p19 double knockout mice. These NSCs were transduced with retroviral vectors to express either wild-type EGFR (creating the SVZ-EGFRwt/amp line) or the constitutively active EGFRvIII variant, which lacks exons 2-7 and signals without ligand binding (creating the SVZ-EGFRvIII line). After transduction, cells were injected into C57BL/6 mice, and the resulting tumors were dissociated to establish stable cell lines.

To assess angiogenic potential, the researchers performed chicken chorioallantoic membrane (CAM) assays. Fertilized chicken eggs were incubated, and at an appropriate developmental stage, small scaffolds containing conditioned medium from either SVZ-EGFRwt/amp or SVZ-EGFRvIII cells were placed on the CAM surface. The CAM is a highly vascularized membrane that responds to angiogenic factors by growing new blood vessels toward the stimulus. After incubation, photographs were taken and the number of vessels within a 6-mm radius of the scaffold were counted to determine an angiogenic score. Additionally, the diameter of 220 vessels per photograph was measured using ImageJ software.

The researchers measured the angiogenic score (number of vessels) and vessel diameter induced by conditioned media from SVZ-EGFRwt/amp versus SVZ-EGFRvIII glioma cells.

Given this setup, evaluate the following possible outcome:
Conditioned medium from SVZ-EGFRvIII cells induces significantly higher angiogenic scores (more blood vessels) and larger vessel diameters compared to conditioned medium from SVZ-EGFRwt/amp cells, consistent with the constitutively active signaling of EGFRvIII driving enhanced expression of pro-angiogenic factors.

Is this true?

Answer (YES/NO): NO